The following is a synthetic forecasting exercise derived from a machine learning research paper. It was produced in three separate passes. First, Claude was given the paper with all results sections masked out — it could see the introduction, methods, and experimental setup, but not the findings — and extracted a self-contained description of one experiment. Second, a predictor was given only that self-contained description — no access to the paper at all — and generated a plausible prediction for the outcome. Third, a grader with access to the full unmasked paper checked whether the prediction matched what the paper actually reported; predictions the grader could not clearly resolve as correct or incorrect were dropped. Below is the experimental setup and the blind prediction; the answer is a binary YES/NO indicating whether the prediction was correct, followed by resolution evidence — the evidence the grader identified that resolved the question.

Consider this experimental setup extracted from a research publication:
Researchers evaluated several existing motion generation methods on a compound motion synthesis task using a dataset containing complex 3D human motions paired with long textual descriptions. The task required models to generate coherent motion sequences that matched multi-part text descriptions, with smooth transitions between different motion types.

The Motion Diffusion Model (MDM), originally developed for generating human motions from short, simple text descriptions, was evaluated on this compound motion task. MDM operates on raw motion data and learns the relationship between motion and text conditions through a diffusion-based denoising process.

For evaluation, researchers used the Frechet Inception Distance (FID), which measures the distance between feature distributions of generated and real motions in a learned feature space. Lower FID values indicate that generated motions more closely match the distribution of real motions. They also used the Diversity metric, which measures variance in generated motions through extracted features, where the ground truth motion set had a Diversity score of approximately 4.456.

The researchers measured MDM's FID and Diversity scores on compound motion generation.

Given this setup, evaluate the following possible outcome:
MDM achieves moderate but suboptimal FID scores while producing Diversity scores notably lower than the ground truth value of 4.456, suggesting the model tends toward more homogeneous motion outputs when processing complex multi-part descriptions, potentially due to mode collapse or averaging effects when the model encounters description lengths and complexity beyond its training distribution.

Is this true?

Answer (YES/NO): NO